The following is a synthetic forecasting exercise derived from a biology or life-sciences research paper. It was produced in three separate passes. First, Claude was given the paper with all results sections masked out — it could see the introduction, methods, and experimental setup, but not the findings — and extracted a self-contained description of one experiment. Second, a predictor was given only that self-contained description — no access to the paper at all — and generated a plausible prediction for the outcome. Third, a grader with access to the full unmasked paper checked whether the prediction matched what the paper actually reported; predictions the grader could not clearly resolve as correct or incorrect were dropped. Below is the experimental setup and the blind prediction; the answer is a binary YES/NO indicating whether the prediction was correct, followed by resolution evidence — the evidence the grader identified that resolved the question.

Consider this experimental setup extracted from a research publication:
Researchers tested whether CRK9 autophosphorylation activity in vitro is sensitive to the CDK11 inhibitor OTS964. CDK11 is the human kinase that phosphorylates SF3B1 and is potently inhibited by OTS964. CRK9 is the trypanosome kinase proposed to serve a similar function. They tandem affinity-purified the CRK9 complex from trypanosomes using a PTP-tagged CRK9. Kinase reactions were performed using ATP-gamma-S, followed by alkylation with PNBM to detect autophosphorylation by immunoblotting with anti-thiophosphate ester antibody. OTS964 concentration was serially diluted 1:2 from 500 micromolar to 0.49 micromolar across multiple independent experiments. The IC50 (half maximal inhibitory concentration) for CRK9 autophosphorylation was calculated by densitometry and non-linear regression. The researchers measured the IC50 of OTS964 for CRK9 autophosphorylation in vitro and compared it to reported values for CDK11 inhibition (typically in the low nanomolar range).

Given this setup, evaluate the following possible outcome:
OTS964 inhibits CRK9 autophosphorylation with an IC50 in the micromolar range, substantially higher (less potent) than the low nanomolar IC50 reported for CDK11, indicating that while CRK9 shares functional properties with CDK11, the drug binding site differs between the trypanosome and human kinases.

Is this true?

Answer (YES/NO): YES